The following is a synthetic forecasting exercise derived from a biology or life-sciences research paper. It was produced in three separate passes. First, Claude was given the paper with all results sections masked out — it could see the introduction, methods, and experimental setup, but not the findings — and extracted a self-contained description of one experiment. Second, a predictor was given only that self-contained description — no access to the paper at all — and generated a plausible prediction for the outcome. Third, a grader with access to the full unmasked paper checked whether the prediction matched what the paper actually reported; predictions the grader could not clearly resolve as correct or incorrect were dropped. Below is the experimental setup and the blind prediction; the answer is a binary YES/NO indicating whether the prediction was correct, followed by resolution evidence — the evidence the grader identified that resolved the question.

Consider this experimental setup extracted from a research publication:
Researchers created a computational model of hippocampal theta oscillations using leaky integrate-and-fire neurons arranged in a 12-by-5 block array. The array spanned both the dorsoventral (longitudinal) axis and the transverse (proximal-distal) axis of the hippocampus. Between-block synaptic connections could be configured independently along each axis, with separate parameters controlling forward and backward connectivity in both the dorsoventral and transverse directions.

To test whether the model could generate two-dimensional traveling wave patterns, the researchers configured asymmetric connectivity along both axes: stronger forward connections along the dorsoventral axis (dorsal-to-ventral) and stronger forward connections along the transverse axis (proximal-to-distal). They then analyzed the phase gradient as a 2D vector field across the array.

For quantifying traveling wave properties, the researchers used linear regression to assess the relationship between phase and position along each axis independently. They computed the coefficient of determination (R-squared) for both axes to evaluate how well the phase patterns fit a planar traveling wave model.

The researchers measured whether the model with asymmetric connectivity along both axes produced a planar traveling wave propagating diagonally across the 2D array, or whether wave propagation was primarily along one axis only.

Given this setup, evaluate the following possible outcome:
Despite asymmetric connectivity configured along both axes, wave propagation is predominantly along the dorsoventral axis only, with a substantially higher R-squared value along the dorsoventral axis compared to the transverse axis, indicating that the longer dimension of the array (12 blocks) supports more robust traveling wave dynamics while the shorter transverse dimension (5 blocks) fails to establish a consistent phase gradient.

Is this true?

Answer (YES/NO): NO